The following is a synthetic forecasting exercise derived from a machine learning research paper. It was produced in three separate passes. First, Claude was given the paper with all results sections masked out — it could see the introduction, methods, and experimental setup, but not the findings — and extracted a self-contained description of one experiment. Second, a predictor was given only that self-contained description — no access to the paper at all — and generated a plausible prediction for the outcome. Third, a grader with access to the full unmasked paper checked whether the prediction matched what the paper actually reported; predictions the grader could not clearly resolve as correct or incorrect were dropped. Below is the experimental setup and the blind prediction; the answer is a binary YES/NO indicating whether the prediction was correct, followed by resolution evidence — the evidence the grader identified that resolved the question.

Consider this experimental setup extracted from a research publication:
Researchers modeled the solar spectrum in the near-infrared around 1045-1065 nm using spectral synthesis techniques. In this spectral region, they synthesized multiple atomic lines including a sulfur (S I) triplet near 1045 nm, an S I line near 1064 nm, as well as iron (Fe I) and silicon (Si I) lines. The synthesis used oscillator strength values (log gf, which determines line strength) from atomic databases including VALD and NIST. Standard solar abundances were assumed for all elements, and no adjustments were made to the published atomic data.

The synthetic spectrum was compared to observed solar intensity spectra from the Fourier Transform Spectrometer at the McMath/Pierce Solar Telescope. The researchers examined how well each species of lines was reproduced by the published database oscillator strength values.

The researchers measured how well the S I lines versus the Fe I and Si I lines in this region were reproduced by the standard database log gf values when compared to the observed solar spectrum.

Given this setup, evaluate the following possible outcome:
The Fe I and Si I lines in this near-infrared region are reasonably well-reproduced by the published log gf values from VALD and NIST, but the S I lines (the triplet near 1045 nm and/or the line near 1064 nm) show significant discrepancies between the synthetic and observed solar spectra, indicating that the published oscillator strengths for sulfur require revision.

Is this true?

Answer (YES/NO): NO